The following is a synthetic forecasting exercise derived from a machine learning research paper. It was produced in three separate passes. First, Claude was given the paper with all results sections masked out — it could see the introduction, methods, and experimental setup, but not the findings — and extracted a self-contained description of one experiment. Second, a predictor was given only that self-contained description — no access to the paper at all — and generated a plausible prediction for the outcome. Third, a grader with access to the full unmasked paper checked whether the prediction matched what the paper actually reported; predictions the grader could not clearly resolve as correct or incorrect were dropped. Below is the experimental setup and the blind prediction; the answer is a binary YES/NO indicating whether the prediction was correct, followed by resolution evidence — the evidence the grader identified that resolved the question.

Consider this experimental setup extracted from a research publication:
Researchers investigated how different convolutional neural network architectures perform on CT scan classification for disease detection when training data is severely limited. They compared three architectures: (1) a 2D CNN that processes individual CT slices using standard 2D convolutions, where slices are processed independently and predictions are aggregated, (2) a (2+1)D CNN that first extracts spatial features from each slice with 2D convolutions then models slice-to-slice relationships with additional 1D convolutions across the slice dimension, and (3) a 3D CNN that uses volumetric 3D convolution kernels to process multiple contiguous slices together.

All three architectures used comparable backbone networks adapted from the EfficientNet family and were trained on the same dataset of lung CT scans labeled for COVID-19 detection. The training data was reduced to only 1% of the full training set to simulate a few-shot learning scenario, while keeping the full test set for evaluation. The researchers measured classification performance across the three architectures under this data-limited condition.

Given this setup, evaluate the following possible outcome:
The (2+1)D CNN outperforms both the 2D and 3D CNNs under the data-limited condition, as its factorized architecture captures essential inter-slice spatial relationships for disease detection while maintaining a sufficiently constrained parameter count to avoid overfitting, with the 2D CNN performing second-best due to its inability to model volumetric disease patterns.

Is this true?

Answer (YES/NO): NO